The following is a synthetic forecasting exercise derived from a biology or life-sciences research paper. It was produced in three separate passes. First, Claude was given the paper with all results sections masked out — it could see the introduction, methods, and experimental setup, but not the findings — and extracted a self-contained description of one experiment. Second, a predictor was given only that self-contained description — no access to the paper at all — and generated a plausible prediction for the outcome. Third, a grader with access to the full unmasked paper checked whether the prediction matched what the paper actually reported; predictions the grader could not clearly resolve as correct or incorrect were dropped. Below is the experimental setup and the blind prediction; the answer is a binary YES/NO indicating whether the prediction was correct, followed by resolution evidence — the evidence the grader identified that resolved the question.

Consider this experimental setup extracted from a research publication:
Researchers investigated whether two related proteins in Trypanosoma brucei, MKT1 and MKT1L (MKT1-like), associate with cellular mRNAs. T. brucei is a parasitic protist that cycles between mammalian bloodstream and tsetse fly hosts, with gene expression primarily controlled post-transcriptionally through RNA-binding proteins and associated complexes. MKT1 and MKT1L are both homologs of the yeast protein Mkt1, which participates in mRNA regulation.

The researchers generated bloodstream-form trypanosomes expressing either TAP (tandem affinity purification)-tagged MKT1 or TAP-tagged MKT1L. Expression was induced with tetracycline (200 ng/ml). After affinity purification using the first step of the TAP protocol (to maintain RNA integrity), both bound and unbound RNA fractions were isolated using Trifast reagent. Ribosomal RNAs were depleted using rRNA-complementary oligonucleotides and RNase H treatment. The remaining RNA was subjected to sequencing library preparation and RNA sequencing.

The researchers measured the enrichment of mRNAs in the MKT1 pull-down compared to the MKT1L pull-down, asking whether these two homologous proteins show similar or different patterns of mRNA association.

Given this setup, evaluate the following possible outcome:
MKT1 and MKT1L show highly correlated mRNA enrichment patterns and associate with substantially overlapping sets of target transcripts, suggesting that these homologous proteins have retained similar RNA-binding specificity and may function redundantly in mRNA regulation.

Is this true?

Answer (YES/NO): NO